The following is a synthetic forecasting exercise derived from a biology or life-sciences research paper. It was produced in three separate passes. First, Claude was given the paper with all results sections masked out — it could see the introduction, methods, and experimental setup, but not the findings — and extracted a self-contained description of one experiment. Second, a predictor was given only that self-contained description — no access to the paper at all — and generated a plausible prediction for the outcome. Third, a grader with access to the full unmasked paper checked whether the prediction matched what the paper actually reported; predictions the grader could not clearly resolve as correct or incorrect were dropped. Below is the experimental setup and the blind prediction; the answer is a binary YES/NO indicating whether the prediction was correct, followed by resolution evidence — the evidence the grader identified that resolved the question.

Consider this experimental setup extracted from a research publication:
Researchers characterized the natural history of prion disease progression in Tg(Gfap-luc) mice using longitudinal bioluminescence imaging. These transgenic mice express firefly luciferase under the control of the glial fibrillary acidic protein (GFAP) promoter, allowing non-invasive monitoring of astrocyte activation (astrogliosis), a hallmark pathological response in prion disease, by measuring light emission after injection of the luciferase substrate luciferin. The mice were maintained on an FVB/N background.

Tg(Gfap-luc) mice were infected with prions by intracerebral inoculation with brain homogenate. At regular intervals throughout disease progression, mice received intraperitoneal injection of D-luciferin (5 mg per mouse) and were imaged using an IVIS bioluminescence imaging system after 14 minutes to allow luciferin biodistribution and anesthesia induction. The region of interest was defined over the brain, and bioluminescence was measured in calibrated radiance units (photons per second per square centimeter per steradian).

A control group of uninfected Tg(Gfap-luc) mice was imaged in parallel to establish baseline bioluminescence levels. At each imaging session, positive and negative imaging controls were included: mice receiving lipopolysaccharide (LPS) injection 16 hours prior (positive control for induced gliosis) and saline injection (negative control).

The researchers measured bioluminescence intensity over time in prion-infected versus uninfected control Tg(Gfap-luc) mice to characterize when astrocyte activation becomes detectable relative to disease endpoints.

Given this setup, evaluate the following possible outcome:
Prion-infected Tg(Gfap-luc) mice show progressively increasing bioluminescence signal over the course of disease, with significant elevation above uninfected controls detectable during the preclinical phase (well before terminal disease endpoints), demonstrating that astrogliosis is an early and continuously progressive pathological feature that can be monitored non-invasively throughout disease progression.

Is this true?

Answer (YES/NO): YES